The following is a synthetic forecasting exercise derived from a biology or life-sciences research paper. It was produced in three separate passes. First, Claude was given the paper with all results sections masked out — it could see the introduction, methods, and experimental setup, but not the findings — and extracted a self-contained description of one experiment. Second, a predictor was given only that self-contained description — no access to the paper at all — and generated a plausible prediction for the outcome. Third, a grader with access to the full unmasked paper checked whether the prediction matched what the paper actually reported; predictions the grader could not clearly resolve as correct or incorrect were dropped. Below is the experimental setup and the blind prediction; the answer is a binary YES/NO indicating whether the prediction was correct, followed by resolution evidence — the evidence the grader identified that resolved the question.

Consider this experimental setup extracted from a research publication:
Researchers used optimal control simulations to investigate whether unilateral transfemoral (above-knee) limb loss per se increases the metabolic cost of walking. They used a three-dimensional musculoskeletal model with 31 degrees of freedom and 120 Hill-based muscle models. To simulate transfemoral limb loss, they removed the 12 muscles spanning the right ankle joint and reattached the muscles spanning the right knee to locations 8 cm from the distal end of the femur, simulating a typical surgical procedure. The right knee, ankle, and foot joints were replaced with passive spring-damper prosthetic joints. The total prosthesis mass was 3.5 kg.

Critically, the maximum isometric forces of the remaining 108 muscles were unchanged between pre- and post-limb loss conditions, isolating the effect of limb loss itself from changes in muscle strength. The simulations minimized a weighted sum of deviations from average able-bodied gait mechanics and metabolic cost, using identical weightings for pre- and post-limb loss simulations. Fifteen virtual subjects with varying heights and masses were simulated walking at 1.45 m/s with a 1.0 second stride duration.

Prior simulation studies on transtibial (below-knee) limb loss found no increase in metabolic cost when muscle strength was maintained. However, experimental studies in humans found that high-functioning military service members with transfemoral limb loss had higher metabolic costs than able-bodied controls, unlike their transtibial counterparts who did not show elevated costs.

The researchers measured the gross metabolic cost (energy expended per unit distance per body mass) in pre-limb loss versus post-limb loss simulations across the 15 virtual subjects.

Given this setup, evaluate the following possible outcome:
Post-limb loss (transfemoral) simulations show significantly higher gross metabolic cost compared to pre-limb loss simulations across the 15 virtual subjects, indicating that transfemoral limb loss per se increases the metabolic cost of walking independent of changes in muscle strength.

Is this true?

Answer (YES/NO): YES